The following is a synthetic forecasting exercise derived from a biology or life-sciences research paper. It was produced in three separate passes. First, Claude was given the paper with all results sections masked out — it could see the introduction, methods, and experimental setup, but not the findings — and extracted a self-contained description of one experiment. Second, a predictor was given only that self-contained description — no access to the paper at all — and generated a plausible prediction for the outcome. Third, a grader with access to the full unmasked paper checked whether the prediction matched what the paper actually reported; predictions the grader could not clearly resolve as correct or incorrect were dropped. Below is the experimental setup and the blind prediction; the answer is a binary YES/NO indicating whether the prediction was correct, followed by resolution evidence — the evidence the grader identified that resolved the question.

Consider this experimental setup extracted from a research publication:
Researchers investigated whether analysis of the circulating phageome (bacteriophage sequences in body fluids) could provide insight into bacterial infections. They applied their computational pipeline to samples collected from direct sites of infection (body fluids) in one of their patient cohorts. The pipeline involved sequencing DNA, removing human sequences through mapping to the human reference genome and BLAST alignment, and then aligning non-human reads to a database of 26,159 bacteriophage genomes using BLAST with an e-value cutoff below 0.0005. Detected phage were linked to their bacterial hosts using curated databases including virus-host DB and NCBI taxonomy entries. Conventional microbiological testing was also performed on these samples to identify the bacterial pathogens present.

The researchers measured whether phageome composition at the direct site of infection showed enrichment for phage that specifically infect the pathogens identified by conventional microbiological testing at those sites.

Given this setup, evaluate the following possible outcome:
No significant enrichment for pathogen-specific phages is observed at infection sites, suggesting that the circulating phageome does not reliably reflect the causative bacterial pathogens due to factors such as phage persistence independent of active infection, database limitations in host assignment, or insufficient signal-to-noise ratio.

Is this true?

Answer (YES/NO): NO